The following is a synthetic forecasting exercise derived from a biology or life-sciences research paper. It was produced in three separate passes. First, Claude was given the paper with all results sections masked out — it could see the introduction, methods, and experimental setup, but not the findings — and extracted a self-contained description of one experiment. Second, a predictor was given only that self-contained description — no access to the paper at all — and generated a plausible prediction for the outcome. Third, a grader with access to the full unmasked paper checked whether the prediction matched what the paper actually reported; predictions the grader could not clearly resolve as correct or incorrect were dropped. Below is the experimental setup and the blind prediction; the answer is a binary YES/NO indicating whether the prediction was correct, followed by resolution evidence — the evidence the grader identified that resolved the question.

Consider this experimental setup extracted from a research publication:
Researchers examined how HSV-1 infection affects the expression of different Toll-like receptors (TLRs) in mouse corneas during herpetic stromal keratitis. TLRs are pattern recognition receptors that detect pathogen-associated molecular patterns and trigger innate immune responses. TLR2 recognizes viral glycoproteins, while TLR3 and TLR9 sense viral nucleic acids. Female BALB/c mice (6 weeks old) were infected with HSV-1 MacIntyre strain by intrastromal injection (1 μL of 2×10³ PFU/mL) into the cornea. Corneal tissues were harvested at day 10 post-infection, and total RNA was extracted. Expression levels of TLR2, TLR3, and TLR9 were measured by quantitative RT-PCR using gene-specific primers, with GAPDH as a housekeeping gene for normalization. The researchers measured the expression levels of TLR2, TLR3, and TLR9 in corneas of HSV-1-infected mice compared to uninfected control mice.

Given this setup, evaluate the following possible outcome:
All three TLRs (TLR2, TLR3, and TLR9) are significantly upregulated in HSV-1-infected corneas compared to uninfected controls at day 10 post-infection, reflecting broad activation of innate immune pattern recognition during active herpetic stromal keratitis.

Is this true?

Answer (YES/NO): YES